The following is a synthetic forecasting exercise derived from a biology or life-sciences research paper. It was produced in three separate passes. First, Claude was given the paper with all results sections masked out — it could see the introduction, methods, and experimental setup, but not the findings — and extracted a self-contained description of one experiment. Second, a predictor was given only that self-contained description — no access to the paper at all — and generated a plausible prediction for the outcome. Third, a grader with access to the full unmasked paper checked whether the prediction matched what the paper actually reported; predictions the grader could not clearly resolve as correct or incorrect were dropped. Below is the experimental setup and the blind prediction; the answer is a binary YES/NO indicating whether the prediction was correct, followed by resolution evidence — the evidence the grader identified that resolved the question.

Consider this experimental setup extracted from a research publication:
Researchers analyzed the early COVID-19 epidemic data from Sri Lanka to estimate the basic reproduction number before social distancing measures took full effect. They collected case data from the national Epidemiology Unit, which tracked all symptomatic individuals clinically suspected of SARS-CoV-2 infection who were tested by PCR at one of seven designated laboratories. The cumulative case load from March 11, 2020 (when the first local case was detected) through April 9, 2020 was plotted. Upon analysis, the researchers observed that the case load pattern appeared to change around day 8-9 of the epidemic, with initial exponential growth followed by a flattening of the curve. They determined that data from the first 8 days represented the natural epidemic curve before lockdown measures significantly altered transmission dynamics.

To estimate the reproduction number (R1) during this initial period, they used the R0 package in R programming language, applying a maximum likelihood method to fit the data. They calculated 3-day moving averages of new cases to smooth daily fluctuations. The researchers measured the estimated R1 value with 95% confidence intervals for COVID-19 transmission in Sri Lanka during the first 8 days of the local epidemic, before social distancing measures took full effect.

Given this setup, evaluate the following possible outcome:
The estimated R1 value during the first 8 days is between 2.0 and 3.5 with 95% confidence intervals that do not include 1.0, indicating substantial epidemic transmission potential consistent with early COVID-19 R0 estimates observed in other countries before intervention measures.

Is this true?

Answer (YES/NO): YES